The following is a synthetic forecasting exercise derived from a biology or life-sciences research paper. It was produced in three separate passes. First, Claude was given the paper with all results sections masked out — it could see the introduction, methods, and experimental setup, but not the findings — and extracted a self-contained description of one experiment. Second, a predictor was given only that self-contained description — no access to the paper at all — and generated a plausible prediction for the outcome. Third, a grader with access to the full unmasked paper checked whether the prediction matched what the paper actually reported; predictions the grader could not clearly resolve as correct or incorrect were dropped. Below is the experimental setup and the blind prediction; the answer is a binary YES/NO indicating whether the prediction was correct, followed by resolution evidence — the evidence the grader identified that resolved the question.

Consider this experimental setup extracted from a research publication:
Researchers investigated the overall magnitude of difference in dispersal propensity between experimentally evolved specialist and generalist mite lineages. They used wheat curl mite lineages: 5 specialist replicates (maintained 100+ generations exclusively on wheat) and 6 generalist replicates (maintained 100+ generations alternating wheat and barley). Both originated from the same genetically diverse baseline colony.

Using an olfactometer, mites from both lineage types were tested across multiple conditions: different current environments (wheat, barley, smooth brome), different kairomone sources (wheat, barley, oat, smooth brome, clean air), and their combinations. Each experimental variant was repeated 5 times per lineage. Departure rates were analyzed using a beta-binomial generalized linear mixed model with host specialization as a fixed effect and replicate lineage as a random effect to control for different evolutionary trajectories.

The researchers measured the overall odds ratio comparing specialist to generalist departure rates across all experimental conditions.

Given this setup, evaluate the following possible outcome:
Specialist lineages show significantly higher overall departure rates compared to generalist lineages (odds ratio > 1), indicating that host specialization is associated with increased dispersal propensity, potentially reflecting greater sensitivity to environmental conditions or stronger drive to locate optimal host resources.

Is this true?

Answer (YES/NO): NO